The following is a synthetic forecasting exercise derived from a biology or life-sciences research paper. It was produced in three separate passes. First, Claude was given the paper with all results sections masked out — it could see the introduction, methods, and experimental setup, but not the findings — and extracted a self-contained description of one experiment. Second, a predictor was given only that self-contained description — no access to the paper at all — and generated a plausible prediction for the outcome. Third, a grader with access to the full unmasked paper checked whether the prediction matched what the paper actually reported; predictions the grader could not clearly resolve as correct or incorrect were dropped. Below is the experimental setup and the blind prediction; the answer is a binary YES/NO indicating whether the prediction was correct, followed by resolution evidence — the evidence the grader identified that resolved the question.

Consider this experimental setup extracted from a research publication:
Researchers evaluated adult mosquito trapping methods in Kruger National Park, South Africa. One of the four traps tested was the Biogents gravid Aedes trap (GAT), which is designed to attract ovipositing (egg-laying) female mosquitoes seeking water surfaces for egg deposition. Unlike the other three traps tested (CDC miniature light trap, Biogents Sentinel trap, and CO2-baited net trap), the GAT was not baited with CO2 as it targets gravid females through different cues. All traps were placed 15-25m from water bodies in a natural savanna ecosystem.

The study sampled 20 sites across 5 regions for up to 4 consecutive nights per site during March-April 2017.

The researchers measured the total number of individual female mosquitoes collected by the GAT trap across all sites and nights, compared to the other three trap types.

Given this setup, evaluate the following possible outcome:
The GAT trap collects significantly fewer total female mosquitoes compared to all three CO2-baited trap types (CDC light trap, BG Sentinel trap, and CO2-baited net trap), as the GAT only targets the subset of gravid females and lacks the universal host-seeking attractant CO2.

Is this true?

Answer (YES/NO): NO